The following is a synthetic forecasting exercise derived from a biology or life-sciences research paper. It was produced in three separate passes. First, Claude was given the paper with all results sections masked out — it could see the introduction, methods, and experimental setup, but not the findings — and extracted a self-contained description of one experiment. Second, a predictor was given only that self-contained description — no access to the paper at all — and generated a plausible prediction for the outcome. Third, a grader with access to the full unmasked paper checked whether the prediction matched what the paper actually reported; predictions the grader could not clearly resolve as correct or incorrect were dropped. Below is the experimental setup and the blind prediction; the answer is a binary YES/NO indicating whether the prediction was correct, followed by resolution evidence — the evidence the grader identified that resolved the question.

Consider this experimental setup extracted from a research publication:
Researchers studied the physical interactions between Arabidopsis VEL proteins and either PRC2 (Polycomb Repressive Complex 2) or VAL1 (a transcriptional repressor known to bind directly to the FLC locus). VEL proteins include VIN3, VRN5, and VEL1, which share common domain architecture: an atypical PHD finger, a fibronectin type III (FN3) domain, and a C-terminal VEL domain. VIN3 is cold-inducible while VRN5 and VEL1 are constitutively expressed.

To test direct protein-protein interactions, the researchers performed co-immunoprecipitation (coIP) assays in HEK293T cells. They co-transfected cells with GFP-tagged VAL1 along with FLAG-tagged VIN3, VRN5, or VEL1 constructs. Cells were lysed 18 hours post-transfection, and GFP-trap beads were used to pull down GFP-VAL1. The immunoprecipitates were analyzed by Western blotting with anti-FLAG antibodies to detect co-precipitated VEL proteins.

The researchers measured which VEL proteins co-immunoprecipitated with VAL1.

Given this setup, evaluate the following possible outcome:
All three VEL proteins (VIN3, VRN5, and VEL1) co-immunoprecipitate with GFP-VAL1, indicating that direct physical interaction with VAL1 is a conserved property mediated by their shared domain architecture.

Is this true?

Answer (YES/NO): NO